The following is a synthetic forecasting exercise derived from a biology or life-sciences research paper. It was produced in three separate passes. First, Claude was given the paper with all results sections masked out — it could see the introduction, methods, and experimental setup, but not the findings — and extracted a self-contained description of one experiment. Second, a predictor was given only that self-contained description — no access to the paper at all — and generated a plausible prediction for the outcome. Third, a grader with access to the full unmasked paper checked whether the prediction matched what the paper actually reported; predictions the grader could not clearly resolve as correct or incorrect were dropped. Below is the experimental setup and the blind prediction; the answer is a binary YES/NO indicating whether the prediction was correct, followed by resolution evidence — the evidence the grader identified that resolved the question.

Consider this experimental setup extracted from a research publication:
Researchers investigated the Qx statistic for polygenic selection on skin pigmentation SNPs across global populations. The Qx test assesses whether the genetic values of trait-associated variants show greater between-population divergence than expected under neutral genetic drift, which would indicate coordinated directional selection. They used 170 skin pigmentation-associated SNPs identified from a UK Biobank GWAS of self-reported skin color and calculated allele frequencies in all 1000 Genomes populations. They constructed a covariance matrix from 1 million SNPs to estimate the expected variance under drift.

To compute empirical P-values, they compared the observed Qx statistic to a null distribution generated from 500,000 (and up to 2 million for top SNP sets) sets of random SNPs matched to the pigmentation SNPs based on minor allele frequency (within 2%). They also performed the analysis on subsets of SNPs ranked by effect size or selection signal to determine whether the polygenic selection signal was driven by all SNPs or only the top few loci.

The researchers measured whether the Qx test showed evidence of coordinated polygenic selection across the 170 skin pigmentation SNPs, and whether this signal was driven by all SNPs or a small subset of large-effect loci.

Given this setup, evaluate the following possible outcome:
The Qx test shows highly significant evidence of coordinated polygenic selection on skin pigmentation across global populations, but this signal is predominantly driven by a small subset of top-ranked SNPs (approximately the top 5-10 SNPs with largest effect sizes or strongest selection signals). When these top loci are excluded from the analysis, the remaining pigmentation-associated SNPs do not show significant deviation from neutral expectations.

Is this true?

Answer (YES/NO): NO